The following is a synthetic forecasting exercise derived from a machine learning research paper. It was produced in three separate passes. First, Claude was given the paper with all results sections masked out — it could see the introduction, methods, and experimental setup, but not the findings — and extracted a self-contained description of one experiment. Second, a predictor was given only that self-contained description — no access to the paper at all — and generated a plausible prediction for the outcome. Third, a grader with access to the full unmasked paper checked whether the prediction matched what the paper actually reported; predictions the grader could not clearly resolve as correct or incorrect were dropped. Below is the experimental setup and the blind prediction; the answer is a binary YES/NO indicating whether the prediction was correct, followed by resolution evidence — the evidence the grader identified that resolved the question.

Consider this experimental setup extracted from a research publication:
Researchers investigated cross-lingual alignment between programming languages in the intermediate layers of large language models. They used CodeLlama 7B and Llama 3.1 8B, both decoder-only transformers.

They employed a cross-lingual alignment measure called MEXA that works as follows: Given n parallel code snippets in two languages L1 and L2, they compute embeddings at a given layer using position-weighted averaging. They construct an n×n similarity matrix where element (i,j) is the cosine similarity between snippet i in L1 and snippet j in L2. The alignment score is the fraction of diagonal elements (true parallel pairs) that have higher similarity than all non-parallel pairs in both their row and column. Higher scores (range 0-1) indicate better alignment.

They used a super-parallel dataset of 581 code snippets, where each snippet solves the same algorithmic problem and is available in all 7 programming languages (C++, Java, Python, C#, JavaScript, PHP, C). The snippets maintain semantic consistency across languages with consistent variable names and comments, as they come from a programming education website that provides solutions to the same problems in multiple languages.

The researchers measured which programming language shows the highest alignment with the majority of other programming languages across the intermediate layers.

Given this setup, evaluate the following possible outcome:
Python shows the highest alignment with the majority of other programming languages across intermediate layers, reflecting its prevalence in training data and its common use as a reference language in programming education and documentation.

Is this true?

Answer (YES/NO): NO